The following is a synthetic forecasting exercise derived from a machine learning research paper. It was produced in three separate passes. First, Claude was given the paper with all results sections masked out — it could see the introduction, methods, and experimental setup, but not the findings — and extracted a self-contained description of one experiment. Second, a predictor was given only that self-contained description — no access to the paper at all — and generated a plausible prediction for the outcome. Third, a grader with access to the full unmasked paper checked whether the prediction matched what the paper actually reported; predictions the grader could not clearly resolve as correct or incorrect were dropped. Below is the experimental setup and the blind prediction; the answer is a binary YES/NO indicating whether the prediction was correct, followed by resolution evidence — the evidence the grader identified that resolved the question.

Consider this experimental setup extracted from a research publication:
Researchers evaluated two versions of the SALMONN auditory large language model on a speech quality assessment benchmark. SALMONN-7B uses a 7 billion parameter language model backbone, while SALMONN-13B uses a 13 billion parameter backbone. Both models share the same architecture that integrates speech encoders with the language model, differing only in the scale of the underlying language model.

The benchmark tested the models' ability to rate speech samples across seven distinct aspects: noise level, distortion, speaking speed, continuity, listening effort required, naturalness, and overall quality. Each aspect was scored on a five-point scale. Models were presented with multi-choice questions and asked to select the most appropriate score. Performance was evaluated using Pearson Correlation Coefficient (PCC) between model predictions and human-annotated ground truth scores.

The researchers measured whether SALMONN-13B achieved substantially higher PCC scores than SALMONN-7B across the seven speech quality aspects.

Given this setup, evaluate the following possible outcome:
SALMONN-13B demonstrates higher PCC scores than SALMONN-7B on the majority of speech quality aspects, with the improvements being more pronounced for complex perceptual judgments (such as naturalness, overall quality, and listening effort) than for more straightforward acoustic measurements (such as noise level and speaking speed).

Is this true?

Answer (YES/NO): NO